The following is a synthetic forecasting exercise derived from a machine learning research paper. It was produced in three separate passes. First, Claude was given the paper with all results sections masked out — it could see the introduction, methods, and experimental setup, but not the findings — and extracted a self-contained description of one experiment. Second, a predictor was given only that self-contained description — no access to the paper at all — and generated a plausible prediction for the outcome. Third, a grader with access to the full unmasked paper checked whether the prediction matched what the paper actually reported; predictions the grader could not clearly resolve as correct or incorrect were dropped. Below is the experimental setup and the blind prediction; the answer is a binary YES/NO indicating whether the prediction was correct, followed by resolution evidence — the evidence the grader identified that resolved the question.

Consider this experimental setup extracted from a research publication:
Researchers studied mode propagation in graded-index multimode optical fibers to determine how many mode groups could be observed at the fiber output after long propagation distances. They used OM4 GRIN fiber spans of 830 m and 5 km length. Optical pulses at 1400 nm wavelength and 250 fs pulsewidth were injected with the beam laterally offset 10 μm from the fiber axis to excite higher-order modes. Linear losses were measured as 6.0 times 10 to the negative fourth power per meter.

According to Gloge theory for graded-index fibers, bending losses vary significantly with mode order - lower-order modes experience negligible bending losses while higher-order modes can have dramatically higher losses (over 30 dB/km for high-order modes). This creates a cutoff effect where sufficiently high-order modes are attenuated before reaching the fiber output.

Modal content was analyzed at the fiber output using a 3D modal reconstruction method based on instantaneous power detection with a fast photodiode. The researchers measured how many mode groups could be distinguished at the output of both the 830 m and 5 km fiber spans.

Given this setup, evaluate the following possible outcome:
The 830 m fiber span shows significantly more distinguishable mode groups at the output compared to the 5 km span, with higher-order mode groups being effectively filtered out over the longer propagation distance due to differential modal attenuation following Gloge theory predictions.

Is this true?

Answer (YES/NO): NO